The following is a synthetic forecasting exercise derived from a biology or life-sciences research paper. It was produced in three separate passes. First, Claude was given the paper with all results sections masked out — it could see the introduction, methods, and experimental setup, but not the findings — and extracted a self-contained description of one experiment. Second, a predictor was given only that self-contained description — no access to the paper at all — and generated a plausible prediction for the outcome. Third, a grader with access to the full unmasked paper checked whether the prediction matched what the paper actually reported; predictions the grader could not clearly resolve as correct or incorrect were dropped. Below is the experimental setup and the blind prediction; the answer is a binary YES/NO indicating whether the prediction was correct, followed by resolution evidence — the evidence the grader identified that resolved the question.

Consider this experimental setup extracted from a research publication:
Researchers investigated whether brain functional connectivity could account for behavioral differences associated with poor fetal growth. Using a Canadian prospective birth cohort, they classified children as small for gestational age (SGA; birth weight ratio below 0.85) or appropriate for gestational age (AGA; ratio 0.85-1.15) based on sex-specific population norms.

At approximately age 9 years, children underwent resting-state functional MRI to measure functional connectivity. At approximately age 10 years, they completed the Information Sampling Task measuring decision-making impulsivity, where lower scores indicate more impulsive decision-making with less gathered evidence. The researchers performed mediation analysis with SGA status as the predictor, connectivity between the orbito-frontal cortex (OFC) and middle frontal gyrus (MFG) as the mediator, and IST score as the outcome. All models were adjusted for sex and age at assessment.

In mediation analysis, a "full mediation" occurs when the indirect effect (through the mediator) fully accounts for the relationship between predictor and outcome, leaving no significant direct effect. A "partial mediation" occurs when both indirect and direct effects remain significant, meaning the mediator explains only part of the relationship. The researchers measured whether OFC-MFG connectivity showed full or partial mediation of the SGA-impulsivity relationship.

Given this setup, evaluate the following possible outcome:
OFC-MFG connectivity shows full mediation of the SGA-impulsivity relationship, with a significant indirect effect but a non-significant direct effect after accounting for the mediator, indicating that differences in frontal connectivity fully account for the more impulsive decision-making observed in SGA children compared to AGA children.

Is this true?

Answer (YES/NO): YES